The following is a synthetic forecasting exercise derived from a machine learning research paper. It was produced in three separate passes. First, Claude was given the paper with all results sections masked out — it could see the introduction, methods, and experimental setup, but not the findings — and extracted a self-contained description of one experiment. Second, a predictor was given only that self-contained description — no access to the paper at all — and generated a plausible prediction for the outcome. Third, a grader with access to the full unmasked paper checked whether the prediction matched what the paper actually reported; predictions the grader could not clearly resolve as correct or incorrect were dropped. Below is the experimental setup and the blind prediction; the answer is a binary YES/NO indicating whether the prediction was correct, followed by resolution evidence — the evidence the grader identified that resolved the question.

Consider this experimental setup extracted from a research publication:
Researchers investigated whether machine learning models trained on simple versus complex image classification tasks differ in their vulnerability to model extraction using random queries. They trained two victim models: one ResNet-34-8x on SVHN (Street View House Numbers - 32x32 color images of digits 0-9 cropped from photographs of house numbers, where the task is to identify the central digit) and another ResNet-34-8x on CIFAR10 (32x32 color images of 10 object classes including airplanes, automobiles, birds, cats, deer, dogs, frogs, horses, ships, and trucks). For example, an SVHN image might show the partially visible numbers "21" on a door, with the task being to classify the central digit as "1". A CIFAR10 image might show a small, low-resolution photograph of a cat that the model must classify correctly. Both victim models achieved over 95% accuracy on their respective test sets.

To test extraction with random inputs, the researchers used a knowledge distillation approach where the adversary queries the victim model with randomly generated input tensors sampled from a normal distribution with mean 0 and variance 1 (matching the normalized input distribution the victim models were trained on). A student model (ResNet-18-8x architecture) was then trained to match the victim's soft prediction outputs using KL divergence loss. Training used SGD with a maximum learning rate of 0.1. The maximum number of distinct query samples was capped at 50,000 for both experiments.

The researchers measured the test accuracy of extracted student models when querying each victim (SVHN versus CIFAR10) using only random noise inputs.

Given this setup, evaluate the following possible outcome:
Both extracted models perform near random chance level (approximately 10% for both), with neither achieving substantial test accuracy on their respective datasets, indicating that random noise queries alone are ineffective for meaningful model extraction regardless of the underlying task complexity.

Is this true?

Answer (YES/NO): NO